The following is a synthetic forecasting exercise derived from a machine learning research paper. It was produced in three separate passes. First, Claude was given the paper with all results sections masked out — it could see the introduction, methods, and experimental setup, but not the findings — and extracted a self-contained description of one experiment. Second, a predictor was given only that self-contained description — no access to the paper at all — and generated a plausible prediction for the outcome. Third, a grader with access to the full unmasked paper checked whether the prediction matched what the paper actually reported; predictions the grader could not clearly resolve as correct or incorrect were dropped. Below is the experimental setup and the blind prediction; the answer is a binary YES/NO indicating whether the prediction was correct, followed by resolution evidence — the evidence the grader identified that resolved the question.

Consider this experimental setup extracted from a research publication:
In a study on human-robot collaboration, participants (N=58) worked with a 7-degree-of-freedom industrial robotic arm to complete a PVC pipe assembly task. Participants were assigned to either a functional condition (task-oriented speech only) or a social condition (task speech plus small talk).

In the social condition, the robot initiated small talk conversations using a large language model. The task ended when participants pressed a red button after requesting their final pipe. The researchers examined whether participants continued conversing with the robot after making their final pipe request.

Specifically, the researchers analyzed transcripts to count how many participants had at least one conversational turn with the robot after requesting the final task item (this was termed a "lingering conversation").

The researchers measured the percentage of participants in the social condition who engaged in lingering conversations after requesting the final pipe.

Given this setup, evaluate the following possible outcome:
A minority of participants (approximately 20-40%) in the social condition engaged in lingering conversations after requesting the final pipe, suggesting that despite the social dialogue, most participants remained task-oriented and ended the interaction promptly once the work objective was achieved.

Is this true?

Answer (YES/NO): NO